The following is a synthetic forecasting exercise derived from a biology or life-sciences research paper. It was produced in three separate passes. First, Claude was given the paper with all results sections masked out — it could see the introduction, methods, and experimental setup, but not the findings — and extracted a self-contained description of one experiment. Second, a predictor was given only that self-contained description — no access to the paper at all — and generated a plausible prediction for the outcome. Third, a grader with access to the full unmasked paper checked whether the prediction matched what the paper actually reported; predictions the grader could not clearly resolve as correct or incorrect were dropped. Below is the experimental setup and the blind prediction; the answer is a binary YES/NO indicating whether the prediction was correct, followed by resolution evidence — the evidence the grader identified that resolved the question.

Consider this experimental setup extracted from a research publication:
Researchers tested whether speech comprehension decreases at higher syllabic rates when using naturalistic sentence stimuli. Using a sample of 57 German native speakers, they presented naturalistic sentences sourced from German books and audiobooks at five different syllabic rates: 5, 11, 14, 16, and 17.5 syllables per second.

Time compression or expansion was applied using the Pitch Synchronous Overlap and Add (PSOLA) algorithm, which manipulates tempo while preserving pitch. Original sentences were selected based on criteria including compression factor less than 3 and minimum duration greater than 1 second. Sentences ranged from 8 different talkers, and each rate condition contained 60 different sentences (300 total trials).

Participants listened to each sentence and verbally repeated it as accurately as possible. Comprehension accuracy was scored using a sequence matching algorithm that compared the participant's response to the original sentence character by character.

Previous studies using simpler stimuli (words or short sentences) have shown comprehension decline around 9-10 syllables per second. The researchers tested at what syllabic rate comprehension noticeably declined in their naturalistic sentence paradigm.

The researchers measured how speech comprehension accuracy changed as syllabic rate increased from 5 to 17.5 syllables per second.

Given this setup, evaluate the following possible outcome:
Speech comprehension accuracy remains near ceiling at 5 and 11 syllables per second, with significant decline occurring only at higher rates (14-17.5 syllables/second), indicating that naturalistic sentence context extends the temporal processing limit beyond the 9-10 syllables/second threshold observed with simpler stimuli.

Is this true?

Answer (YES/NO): YES